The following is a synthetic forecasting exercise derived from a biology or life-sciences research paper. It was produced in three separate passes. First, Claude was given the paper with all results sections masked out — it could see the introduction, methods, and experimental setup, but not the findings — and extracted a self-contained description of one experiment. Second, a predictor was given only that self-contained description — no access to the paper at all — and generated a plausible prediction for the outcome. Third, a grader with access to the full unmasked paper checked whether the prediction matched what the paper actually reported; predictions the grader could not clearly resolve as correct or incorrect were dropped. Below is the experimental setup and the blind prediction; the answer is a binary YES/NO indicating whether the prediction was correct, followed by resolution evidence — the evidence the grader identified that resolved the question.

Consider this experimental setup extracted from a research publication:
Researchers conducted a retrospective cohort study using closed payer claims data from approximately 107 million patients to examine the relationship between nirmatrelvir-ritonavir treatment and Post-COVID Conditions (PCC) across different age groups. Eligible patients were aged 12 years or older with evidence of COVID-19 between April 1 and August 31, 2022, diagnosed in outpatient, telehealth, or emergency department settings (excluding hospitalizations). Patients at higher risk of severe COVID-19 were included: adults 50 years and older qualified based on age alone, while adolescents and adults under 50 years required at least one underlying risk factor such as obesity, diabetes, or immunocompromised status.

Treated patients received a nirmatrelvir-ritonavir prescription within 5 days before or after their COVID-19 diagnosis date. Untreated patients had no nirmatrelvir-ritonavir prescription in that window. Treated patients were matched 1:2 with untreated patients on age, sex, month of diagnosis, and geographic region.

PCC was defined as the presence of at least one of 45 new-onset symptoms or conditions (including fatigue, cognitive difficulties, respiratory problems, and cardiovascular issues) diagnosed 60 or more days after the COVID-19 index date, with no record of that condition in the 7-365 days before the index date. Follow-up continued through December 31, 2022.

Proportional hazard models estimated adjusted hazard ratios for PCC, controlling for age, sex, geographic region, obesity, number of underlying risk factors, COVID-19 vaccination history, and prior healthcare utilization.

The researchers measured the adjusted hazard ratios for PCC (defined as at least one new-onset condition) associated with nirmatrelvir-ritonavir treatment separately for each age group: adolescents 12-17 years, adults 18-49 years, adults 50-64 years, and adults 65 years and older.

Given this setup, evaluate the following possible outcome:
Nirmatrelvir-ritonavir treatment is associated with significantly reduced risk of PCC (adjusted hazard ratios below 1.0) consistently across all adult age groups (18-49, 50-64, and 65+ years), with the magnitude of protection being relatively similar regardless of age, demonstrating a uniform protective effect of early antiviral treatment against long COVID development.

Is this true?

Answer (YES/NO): NO